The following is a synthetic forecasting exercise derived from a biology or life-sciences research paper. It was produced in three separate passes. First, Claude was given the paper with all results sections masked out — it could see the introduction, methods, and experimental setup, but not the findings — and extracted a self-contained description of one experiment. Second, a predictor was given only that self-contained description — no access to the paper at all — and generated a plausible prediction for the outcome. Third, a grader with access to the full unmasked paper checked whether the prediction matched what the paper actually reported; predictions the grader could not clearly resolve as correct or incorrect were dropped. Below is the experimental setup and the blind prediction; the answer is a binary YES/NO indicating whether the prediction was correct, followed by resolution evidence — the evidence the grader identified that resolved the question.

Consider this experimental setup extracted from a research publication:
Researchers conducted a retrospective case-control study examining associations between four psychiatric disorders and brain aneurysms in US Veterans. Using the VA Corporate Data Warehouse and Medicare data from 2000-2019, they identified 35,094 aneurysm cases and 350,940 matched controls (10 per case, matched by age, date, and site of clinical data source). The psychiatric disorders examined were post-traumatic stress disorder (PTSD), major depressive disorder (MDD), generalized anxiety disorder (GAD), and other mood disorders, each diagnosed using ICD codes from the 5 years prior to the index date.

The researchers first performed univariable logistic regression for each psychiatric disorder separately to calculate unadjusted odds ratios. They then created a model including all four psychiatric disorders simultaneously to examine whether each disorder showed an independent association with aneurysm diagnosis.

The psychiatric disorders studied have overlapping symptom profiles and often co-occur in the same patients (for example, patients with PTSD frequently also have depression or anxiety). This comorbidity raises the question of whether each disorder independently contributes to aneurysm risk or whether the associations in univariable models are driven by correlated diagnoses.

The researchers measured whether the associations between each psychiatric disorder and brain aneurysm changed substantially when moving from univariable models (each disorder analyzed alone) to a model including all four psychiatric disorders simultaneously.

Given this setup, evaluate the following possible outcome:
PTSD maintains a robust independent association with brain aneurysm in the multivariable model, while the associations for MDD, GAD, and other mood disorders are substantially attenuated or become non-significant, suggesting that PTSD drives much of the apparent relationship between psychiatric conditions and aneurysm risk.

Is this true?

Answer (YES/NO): NO